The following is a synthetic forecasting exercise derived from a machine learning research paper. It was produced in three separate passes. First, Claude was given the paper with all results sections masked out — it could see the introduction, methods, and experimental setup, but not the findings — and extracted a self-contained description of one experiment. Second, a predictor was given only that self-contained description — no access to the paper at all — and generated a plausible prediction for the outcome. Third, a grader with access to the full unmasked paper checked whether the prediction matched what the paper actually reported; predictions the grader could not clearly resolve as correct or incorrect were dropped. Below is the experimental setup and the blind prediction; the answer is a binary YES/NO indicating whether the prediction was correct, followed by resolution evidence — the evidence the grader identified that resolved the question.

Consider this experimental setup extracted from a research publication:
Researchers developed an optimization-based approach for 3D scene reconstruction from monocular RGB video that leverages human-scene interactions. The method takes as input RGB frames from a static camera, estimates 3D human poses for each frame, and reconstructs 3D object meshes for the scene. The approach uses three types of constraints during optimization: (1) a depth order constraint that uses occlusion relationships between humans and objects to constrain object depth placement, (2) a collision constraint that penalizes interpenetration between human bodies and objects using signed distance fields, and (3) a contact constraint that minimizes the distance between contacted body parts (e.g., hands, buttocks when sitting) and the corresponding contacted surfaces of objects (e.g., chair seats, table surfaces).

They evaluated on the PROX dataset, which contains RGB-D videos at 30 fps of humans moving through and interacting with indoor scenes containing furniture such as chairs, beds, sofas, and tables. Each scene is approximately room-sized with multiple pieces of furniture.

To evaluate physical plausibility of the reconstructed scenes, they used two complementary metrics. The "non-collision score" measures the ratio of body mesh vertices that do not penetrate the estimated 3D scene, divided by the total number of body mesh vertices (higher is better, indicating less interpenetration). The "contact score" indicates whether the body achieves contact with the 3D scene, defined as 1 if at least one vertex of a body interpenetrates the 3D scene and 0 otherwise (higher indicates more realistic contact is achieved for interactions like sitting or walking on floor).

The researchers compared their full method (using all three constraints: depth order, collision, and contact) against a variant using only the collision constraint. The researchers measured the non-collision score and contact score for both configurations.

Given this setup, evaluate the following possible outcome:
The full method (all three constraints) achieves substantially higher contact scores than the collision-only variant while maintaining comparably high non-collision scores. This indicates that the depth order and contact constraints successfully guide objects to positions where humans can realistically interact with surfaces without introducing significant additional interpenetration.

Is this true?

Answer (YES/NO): NO